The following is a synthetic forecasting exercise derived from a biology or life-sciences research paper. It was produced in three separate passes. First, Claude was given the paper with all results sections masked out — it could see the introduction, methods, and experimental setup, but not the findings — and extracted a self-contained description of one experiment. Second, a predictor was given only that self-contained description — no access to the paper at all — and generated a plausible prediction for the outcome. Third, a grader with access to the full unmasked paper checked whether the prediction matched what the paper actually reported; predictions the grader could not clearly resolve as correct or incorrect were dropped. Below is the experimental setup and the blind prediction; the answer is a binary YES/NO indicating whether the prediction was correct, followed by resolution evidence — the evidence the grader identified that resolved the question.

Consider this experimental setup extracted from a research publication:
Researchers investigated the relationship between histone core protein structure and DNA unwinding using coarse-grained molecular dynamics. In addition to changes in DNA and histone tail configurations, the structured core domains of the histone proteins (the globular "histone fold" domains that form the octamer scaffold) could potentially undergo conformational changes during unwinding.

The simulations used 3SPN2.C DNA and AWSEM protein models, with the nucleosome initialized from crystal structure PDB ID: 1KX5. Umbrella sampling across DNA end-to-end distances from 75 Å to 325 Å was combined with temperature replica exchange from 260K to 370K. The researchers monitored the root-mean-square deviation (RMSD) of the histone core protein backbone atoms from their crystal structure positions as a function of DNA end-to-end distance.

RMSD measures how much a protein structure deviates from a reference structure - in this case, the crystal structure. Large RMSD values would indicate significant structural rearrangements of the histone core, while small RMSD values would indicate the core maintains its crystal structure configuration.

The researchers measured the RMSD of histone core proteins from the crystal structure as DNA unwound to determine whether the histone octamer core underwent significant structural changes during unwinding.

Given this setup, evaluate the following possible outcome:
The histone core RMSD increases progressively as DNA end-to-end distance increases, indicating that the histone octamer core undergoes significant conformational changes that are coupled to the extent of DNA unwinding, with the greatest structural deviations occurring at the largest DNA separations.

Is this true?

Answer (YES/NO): NO